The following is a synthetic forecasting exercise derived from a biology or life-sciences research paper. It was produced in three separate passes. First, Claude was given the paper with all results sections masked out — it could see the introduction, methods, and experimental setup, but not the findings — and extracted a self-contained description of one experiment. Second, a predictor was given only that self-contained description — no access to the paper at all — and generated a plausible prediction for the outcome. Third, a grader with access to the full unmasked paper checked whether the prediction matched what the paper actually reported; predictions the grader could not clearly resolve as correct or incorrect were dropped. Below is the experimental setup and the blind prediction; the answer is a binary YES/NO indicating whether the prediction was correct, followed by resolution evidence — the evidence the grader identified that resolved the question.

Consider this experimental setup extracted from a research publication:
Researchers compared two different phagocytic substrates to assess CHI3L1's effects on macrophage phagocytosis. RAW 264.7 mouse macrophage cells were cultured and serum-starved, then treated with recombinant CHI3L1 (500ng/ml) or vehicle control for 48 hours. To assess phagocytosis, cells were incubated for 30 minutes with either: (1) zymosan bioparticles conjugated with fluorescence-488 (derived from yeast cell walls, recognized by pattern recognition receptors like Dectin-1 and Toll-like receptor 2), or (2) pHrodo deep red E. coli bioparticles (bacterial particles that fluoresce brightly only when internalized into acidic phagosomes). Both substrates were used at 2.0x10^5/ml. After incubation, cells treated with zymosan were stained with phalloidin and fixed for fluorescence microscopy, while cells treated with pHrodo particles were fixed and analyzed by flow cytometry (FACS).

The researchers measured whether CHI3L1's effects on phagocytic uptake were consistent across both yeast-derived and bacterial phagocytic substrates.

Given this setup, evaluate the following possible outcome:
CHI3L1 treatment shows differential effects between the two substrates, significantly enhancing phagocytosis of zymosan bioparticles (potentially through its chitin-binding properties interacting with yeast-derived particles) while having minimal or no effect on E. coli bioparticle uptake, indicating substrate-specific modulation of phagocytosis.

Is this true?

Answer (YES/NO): NO